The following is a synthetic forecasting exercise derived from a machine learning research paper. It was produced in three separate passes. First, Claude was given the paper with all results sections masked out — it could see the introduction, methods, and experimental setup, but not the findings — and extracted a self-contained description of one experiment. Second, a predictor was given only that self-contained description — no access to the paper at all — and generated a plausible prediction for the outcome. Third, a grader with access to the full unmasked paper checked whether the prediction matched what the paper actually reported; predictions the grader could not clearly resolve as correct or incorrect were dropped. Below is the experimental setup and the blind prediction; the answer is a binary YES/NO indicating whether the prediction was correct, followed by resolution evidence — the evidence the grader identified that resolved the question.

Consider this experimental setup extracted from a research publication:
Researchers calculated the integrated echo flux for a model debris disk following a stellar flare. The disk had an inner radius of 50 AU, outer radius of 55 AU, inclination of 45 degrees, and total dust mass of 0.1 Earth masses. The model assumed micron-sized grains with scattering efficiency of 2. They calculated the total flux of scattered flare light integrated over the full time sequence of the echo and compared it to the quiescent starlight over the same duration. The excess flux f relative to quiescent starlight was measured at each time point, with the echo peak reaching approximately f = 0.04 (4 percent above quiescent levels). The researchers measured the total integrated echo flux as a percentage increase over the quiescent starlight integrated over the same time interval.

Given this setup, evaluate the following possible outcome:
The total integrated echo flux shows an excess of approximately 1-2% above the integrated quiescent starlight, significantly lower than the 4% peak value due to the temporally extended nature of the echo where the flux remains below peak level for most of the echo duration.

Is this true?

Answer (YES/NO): NO